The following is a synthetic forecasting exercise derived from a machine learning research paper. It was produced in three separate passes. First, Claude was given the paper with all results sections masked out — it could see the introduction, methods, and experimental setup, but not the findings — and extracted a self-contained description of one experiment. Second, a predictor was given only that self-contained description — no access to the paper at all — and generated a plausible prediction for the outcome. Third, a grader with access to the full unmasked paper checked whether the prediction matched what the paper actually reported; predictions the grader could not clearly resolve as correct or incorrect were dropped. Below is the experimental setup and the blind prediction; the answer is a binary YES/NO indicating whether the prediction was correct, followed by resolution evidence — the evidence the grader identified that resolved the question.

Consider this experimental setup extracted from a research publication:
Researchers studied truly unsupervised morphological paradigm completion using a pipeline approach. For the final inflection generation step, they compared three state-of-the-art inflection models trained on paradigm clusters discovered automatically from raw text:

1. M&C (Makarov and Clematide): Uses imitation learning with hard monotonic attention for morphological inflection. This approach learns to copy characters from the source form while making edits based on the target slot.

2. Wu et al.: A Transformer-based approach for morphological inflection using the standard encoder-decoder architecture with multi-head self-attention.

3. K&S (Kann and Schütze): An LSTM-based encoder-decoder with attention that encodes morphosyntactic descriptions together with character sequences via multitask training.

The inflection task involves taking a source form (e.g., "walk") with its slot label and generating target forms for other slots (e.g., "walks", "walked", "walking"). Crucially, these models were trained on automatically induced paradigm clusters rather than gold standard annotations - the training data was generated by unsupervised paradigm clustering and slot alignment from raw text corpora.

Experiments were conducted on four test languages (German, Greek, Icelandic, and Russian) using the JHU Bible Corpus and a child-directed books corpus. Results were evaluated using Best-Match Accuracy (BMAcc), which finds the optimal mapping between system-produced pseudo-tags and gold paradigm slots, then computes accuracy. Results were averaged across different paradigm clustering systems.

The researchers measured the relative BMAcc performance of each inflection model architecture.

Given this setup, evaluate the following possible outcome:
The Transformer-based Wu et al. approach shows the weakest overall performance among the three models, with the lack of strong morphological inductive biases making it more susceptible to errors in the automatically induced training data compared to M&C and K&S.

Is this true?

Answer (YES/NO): NO